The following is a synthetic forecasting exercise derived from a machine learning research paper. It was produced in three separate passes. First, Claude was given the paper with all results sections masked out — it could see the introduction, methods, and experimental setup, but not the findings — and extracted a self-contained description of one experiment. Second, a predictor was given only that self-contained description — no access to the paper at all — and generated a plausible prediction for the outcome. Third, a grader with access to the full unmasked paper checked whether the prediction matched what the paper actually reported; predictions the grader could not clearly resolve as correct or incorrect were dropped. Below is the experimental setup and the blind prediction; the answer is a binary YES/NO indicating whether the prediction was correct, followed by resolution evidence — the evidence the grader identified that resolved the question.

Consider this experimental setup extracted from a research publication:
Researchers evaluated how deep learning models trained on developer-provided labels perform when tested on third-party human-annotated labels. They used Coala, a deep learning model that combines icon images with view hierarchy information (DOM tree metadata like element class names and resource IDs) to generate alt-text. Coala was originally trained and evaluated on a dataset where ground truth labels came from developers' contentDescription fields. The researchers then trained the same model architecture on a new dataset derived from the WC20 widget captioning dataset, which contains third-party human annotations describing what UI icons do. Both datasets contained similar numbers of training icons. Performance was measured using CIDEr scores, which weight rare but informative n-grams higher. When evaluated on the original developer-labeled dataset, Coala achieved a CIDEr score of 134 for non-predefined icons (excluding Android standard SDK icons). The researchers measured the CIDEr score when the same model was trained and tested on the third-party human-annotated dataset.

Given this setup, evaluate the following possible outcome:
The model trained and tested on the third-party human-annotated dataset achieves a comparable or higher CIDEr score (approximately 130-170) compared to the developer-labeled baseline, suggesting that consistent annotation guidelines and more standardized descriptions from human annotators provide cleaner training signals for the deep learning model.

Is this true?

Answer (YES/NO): NO